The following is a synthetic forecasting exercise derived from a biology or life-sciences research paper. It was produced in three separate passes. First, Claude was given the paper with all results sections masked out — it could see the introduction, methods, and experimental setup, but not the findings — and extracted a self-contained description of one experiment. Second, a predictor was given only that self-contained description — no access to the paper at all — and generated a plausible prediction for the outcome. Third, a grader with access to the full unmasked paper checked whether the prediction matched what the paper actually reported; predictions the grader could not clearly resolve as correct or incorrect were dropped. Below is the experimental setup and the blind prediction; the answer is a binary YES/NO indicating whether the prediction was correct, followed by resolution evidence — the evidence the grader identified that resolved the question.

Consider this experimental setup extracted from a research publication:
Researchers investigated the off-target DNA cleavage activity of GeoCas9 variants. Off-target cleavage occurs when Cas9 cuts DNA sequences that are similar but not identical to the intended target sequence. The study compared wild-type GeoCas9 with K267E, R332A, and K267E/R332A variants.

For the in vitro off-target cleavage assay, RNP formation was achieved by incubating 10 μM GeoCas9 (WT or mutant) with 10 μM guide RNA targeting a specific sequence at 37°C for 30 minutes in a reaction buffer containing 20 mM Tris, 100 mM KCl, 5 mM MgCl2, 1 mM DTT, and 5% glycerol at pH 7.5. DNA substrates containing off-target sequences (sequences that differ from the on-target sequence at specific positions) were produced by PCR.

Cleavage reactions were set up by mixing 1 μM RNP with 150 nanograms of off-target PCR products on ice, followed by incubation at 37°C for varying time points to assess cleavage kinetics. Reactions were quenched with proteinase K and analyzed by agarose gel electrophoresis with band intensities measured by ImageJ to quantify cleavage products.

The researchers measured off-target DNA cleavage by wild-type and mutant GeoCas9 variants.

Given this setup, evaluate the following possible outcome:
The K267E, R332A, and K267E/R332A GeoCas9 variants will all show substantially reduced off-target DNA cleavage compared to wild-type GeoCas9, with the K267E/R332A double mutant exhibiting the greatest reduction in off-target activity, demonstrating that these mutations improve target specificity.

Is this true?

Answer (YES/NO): NO